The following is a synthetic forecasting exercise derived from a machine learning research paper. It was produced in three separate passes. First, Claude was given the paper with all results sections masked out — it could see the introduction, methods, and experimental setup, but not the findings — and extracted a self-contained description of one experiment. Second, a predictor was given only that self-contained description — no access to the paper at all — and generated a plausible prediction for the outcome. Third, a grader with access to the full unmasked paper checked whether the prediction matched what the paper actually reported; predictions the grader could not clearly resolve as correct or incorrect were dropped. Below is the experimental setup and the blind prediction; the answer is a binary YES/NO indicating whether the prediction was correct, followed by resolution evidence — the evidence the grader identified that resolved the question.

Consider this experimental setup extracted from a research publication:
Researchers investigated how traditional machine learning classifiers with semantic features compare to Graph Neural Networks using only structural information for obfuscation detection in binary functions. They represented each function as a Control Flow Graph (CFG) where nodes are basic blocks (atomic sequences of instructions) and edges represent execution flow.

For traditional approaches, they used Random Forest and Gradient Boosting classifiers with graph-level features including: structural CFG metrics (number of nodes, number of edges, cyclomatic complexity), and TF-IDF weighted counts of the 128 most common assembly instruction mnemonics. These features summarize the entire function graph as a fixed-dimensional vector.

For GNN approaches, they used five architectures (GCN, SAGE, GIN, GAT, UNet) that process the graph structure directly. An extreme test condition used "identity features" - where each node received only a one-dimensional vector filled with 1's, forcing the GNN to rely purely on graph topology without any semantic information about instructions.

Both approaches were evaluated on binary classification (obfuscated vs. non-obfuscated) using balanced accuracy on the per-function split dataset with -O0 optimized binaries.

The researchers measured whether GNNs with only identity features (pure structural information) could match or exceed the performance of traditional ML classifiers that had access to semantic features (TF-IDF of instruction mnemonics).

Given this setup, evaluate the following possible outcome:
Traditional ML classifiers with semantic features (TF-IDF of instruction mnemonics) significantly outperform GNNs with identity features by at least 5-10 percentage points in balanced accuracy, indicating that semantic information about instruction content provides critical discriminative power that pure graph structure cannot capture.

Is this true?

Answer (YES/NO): YES